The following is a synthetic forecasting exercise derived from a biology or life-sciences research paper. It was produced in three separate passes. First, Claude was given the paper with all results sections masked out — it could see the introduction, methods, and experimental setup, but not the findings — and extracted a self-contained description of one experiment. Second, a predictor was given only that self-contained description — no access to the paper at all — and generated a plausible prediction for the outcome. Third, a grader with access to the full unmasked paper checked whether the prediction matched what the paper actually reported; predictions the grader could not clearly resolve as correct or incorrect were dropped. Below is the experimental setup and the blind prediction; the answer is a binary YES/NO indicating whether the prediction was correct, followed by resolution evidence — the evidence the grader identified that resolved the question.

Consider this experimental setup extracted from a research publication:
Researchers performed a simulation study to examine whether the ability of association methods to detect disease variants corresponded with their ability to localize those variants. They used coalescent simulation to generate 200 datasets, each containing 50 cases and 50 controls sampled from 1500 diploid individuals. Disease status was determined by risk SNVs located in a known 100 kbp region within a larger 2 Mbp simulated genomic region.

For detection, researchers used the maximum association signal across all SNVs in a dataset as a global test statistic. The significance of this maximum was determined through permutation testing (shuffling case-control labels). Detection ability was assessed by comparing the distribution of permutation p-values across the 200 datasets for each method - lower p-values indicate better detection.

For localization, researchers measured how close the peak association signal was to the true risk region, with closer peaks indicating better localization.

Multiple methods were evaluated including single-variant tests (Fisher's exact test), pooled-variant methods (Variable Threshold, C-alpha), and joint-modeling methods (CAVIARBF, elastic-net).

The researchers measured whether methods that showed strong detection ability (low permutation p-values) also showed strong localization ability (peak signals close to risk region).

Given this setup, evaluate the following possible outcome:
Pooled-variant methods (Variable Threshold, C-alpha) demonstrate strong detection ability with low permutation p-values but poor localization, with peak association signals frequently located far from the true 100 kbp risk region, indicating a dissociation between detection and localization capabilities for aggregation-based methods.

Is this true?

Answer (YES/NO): NO